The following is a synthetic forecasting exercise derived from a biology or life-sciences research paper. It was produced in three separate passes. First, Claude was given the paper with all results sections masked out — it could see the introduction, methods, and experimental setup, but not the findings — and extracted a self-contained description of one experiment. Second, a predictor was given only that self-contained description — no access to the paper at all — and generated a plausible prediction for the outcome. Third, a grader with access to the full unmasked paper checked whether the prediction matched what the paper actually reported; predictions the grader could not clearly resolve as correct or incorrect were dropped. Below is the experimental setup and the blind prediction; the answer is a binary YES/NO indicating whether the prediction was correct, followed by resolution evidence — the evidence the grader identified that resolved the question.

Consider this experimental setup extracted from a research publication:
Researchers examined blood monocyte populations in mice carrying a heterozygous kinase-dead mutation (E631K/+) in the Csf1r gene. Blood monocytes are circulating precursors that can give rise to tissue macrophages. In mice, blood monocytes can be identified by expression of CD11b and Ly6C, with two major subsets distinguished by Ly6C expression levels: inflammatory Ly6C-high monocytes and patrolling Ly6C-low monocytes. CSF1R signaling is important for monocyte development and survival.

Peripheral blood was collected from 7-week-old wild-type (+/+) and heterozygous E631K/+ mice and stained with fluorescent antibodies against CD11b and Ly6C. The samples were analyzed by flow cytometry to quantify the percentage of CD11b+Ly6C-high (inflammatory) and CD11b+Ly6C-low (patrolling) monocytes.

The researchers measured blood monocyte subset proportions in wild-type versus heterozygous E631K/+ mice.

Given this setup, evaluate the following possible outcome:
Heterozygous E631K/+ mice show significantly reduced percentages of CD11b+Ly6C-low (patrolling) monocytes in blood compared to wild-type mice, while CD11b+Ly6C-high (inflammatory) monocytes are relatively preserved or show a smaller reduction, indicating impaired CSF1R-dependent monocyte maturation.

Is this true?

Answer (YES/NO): NO